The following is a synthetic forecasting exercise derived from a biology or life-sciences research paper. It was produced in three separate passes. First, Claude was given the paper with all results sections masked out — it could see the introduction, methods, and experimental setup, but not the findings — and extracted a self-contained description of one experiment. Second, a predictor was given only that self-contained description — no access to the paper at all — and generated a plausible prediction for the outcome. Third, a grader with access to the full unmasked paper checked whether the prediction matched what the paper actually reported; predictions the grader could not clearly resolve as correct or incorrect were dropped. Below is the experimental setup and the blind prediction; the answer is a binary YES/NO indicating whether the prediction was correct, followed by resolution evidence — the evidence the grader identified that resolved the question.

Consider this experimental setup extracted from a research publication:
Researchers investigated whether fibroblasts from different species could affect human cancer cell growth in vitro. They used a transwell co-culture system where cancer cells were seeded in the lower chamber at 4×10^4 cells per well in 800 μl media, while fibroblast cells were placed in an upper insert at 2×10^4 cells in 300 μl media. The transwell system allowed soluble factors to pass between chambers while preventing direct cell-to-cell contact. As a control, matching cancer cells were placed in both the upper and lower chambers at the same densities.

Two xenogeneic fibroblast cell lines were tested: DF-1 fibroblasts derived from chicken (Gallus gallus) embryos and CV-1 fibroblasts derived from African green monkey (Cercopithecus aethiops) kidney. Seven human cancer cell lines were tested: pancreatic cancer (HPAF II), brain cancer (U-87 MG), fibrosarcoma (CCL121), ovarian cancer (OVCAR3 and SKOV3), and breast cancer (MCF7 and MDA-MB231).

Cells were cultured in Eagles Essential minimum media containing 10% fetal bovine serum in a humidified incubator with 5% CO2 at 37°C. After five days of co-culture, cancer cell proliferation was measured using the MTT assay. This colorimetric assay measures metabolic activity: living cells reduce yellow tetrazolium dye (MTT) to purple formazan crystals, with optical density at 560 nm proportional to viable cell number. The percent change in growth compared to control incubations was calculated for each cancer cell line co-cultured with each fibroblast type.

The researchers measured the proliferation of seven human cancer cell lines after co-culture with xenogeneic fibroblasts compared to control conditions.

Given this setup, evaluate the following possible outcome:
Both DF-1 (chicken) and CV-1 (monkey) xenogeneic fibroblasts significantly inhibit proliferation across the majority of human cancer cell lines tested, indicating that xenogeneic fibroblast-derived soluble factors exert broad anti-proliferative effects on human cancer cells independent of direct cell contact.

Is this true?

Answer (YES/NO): NO